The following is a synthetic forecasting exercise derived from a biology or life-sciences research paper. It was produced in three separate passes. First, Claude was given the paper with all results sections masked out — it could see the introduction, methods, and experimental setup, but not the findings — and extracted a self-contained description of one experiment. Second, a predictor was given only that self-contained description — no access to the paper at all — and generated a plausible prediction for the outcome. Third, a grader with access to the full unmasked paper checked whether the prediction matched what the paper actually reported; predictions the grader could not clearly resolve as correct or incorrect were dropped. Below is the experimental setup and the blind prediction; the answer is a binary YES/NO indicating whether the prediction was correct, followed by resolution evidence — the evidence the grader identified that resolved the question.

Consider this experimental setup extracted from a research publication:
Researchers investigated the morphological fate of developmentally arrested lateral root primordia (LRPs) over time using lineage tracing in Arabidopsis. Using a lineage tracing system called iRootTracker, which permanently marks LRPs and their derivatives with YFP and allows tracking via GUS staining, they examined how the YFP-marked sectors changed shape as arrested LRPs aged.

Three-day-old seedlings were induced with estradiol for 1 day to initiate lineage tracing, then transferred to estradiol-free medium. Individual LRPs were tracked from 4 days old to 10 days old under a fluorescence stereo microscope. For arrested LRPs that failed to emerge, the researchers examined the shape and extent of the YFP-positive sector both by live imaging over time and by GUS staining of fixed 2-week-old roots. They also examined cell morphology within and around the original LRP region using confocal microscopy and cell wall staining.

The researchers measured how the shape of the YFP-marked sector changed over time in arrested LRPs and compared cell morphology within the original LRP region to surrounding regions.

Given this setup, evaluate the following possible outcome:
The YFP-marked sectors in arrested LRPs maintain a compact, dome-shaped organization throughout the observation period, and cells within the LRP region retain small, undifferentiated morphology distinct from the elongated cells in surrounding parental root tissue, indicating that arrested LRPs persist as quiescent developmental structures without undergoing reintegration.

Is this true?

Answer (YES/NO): NO